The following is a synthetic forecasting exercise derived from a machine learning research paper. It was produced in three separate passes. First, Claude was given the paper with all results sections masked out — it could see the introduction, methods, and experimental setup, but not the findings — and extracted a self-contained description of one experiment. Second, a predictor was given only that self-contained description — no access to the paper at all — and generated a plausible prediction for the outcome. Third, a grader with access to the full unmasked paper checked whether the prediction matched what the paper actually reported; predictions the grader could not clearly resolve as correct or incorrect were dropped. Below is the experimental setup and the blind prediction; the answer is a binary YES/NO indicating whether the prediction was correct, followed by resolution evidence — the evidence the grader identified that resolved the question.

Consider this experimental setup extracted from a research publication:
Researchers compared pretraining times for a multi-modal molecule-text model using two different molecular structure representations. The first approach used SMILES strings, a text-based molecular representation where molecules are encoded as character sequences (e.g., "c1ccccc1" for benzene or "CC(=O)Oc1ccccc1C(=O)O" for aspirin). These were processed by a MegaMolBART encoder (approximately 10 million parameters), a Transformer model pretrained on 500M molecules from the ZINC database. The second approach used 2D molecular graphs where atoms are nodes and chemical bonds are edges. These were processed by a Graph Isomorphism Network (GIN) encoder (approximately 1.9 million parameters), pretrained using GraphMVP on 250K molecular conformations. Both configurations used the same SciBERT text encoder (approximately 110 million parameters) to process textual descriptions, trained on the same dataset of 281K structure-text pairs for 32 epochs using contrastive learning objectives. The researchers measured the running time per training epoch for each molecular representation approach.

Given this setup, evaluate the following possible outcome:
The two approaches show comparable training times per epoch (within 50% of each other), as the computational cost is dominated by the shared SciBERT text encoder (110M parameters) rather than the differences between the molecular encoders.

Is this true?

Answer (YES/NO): YES